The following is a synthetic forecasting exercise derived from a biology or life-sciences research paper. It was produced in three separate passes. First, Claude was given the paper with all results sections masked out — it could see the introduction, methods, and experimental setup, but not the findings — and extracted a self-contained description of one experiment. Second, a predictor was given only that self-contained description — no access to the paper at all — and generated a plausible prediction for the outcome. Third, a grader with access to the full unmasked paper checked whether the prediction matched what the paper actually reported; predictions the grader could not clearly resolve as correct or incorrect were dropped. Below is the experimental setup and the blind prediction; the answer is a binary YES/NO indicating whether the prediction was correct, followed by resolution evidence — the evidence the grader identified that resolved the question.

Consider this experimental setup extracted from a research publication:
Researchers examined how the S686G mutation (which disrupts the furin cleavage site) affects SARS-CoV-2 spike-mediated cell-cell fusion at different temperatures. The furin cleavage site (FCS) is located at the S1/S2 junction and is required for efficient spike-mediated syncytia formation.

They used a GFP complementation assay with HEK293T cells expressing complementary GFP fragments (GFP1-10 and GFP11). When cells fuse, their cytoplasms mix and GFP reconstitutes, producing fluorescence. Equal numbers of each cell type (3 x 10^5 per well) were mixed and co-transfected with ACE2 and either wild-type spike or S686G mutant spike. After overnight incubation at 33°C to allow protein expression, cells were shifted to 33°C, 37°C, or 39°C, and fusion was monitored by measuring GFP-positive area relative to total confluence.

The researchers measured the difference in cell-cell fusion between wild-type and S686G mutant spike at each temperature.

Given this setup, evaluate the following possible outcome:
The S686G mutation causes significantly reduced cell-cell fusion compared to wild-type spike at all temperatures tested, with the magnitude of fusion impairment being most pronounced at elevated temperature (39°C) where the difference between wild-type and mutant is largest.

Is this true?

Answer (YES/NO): NO